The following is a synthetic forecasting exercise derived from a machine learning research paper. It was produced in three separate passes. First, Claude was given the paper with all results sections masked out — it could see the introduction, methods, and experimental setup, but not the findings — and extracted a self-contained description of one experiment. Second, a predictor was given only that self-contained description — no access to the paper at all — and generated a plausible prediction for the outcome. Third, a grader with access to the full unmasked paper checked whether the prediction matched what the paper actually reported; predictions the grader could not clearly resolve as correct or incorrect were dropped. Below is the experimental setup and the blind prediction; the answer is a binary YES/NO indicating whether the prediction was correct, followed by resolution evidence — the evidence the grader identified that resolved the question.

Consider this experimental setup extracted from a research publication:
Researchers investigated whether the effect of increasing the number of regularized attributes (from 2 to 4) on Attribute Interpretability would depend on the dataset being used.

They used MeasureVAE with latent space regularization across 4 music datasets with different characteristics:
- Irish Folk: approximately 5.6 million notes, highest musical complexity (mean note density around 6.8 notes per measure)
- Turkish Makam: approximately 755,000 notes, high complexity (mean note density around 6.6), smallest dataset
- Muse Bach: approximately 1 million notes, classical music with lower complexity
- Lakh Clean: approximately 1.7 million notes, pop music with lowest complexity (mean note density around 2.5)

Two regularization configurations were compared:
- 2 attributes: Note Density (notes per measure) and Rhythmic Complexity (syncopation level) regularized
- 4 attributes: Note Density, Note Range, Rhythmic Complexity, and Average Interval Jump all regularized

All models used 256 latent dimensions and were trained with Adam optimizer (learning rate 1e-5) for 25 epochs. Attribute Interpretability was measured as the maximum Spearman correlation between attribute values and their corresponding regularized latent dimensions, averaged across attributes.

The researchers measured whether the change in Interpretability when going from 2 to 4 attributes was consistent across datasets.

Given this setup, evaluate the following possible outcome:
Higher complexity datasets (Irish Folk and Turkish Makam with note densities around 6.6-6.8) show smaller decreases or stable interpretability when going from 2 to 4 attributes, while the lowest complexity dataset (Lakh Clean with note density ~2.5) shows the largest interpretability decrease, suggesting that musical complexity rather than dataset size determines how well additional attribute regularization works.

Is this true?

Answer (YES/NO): NO